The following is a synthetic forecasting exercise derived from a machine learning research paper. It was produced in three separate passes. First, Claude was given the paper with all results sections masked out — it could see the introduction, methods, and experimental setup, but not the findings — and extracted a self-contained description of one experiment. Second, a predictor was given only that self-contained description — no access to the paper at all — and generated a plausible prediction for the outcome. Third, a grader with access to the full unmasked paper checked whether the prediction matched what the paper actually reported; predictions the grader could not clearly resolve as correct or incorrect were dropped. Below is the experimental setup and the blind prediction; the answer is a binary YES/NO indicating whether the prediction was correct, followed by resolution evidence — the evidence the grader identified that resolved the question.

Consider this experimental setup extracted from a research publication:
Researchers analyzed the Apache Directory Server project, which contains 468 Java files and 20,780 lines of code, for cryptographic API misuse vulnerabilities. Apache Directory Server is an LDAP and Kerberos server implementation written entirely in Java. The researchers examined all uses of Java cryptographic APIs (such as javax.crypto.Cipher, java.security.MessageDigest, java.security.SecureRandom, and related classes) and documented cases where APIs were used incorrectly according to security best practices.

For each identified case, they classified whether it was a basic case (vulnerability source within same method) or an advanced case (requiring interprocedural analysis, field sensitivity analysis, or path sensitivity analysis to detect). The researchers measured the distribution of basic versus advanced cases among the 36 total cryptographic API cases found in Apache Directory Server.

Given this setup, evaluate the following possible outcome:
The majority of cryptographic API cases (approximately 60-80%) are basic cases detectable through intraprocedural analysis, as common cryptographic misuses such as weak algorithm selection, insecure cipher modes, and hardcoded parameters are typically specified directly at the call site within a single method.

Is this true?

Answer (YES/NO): NO